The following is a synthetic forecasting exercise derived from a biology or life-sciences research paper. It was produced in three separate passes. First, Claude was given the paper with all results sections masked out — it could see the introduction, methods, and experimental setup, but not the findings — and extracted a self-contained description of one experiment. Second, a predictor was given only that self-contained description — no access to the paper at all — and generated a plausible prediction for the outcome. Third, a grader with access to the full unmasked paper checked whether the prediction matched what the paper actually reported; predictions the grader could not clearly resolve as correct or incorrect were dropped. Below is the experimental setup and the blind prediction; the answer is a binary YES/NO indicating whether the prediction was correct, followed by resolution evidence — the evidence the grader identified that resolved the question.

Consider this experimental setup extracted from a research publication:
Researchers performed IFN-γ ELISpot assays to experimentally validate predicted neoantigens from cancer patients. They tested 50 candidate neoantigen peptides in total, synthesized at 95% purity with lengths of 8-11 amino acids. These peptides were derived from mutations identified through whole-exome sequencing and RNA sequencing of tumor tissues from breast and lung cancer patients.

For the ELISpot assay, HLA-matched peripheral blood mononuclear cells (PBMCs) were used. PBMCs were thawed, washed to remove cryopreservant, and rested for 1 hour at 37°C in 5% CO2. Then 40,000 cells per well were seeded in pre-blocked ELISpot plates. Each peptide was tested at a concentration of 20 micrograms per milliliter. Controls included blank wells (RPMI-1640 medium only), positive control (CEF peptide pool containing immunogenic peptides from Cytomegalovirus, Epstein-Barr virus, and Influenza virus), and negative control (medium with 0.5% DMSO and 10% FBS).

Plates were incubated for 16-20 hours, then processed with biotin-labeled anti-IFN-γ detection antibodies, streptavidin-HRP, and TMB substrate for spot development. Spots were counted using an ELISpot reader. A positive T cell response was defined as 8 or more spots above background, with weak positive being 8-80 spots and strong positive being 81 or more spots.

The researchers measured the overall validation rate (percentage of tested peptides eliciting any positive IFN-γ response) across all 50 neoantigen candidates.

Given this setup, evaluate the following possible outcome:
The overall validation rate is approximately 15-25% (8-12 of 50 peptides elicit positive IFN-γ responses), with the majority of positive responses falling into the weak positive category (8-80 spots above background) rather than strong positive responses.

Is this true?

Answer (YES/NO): NO